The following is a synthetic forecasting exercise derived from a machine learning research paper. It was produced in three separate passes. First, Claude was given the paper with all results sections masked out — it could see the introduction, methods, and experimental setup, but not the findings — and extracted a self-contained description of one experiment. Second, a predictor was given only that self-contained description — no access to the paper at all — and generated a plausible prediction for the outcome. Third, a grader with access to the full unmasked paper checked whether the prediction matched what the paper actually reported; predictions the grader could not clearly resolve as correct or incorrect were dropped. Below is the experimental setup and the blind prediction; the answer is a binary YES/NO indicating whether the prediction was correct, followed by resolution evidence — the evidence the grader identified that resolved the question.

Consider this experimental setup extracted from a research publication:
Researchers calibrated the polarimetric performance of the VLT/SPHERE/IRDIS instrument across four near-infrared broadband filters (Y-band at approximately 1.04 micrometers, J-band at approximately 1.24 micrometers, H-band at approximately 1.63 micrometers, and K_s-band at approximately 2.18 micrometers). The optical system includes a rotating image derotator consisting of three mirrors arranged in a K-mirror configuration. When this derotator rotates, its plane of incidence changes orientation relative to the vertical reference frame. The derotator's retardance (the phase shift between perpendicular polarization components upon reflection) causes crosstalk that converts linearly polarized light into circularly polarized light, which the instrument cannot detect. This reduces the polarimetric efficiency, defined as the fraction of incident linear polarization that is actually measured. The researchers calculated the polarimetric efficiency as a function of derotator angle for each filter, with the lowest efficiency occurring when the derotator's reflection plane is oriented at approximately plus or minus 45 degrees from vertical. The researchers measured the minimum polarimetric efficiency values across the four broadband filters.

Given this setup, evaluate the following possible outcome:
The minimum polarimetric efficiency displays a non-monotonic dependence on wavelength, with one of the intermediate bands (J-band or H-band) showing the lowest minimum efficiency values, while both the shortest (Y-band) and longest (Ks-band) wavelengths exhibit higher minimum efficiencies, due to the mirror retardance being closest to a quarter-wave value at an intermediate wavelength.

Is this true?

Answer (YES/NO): NO